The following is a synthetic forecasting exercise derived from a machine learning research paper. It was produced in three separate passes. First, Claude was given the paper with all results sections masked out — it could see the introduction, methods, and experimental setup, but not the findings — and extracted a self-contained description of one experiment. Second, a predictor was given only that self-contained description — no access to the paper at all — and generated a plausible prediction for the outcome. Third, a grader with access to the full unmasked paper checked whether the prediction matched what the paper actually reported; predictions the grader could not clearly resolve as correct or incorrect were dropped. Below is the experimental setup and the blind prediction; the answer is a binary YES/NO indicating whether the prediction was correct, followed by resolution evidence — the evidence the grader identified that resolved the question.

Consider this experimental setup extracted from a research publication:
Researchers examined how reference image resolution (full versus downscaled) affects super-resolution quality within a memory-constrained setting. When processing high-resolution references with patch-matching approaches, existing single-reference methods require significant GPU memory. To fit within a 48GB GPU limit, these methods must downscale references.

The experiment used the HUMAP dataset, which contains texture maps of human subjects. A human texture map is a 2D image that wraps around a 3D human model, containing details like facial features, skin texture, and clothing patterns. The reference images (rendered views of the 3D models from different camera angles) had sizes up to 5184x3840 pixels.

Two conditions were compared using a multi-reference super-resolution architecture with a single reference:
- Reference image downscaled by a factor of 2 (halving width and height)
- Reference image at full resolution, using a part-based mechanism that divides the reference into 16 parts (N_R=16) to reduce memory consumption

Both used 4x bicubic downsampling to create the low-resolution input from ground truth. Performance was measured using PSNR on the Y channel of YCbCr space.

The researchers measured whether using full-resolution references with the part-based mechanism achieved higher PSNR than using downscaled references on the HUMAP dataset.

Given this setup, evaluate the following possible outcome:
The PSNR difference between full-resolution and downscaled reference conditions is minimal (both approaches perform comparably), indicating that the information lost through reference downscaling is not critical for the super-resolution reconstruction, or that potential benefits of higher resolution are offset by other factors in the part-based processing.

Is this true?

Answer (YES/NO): NO